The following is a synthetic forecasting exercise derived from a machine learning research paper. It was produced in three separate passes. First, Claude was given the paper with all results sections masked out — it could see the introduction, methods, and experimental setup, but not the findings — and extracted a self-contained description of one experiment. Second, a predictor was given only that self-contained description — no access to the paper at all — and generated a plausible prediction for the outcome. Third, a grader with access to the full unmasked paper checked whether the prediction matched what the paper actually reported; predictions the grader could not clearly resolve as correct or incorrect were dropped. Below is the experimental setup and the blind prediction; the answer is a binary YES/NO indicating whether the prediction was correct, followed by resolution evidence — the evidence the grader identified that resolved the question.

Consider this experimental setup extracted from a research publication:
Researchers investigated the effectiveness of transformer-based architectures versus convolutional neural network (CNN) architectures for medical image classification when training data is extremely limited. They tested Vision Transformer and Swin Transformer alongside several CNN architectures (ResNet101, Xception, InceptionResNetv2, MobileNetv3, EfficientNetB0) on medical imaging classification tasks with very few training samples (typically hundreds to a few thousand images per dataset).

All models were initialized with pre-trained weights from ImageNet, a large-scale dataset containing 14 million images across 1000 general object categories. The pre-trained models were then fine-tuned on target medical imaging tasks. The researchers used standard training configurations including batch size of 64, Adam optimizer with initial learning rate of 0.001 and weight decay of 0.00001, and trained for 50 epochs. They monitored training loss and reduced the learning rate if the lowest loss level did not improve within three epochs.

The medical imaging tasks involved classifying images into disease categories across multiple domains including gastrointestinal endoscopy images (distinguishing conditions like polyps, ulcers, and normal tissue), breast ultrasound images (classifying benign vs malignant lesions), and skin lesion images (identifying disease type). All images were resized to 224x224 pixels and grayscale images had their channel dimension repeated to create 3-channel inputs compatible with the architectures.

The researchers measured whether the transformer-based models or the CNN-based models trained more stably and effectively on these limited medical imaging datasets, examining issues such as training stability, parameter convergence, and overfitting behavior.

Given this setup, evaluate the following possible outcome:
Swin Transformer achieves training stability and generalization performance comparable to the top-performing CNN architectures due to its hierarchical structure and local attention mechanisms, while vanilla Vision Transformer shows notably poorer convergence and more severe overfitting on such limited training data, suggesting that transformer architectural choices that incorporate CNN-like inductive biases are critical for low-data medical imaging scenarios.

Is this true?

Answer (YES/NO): NO